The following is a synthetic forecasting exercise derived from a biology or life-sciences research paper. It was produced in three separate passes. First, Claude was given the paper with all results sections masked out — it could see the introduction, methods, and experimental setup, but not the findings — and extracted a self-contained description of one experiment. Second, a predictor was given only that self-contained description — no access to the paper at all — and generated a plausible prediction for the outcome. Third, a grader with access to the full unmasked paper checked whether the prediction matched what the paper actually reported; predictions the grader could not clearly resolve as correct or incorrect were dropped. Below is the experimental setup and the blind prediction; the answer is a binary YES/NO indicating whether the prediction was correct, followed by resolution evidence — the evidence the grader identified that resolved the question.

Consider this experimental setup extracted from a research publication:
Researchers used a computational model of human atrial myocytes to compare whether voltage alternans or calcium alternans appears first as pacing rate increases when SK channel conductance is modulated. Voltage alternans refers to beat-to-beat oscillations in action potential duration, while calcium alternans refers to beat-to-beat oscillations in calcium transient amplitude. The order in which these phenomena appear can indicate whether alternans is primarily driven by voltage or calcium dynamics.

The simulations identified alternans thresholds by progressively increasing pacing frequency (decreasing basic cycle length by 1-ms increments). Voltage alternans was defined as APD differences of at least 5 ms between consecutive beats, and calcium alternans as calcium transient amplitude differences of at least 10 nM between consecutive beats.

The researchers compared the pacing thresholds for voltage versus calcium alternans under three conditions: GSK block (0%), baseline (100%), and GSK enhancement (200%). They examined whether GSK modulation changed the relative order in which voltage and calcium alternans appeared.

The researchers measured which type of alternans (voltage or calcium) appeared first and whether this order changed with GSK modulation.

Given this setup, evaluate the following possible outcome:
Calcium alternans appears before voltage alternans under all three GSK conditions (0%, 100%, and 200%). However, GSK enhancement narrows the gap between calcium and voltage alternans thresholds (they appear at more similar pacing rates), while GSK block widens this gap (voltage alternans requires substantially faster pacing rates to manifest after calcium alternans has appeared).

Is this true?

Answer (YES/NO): NO